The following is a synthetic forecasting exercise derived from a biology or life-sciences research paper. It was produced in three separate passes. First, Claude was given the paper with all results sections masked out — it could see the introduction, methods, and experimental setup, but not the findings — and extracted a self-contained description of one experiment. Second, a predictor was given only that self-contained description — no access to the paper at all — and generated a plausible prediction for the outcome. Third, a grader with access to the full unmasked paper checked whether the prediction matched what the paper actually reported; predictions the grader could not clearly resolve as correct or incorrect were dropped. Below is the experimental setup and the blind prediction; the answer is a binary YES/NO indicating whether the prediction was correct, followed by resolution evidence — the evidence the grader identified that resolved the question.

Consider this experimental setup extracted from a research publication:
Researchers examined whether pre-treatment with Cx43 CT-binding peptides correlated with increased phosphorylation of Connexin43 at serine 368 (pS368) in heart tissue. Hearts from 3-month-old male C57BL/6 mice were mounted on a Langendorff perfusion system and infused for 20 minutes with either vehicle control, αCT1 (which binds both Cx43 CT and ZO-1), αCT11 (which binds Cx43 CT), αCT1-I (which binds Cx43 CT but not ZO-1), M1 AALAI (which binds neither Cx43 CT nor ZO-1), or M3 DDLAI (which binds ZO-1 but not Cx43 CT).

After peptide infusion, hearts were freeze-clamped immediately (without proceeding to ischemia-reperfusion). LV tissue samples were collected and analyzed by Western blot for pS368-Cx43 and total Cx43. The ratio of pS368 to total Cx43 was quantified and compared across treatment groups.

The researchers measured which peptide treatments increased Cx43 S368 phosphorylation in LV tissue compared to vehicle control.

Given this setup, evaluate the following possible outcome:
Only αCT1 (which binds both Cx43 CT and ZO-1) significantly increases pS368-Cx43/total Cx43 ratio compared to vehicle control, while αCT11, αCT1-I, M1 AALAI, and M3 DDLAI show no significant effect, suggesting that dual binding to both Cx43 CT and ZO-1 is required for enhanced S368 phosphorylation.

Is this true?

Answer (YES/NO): NO